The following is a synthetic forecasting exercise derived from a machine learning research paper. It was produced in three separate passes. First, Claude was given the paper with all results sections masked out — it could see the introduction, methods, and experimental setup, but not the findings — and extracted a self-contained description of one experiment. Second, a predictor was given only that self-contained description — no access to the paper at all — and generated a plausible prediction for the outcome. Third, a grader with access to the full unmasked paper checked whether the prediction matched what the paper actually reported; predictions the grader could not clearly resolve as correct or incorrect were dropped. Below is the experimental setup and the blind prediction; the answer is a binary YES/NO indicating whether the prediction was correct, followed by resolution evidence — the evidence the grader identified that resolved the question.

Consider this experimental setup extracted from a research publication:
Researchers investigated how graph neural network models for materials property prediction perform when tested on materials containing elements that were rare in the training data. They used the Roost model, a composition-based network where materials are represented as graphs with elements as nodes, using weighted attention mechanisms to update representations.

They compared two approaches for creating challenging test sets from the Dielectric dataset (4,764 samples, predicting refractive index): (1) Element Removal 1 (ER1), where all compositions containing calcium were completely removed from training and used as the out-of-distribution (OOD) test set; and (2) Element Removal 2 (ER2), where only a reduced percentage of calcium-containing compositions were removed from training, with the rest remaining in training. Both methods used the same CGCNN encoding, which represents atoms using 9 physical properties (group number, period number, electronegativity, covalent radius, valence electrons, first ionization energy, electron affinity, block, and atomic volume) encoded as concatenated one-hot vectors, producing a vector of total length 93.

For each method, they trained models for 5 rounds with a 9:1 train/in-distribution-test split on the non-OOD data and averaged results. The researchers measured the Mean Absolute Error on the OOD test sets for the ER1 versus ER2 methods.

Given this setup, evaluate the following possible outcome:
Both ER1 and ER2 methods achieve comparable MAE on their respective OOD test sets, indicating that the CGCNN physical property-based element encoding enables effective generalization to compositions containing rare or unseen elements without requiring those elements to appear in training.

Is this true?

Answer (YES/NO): NO